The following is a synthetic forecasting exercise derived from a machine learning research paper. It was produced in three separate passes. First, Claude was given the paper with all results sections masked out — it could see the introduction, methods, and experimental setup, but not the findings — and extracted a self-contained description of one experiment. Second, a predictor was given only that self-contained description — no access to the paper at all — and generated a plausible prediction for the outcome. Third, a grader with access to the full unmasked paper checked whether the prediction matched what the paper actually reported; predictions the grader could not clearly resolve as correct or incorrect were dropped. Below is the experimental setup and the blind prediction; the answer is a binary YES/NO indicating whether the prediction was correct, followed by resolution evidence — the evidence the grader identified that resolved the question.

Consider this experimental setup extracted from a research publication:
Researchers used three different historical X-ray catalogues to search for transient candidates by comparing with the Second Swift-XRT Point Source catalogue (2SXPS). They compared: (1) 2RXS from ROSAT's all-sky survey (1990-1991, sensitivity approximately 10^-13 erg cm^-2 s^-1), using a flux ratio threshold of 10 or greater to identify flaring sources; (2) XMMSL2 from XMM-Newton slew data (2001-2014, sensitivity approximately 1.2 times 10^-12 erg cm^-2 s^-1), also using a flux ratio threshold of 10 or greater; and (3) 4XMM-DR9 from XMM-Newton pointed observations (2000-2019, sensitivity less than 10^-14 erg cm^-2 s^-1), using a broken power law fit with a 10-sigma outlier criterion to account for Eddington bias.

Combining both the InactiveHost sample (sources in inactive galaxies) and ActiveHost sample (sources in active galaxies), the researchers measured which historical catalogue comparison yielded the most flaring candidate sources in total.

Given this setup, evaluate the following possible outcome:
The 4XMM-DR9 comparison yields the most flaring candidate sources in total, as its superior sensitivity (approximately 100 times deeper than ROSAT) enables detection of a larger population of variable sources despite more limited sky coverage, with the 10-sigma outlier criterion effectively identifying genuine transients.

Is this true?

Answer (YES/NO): NO